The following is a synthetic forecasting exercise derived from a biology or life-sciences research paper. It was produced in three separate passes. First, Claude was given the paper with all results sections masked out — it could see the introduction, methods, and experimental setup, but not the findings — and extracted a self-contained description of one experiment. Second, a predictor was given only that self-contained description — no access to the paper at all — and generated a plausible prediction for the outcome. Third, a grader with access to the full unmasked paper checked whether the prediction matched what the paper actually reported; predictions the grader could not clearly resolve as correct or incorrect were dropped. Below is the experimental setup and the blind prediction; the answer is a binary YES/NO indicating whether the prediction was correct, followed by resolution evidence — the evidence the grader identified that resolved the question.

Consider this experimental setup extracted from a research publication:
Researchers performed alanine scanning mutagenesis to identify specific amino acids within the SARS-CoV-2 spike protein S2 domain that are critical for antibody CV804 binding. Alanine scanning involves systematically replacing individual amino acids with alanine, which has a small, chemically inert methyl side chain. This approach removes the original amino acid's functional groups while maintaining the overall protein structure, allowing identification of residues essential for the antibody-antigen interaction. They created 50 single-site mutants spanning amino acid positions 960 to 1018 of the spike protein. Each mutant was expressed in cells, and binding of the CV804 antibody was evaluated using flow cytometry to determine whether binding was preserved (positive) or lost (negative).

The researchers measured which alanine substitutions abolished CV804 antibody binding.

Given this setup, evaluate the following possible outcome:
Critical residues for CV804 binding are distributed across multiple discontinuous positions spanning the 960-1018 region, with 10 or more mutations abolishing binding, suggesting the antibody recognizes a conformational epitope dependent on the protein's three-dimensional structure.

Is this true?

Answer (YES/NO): NO